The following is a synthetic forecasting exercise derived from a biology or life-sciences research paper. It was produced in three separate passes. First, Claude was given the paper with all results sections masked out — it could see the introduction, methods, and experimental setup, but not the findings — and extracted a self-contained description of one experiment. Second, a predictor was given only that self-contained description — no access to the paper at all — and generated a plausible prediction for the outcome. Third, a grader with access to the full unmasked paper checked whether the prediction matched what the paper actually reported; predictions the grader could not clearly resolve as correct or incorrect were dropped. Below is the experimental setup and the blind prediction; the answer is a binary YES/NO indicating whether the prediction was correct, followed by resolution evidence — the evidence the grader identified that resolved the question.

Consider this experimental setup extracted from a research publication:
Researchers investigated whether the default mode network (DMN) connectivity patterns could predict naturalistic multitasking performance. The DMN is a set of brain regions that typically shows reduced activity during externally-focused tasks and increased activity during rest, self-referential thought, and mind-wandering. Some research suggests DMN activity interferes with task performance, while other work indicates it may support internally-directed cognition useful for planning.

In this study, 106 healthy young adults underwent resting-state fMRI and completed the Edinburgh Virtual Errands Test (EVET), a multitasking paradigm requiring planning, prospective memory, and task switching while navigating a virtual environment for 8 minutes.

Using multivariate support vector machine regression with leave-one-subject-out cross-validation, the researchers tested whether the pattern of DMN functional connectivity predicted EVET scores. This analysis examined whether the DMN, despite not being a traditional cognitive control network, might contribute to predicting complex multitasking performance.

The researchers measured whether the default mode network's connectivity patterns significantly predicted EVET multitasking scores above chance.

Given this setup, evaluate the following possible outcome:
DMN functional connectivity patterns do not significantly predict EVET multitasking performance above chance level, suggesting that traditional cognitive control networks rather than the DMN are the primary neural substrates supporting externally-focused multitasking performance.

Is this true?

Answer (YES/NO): YES